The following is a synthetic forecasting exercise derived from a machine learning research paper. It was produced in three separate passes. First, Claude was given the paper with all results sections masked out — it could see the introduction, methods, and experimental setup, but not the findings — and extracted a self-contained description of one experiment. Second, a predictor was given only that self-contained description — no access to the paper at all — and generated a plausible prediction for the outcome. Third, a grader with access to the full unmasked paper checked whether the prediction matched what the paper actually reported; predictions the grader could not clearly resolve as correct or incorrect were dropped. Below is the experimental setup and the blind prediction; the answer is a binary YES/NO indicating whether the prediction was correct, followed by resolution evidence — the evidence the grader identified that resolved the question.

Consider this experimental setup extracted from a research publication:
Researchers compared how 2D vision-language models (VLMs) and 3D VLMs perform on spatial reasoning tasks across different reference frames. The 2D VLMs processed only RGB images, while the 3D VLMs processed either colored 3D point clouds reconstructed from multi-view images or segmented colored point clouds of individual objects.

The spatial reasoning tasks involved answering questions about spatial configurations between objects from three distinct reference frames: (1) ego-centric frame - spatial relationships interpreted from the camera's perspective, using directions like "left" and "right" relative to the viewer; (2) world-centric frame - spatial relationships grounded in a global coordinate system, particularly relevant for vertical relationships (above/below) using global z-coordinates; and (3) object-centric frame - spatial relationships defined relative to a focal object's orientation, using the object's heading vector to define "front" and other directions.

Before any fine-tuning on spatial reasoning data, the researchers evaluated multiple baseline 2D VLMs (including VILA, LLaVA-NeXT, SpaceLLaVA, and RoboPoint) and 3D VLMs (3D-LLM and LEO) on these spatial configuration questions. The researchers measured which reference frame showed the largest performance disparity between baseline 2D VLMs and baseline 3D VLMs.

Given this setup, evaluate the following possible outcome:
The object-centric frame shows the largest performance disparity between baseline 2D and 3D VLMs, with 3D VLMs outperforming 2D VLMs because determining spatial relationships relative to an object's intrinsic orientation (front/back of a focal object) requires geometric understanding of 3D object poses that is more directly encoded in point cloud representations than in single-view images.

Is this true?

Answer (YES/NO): NO